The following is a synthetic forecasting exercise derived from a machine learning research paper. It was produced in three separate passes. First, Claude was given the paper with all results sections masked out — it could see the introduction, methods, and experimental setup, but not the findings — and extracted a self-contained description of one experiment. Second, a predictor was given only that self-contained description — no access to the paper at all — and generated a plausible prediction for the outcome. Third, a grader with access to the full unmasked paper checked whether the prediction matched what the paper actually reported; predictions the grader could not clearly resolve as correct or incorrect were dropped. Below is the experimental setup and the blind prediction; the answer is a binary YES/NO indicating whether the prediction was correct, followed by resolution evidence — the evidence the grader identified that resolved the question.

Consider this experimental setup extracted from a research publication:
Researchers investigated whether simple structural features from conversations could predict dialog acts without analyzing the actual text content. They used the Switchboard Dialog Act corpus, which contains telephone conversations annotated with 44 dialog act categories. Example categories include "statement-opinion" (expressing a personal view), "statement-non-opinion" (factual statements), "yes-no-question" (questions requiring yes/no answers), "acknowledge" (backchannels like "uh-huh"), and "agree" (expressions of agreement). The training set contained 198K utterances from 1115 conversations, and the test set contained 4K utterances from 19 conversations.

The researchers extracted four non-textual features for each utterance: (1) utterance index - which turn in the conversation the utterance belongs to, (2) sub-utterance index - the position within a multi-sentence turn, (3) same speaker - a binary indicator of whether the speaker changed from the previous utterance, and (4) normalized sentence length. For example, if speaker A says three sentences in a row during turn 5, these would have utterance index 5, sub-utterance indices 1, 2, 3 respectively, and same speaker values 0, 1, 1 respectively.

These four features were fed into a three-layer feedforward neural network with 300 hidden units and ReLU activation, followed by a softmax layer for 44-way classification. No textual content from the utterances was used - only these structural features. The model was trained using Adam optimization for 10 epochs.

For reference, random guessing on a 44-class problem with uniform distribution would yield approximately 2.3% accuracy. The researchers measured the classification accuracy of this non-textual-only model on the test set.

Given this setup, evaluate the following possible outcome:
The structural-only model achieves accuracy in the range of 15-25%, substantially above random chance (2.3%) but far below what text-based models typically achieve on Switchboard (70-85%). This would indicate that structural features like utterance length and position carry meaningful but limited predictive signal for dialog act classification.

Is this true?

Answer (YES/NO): NO